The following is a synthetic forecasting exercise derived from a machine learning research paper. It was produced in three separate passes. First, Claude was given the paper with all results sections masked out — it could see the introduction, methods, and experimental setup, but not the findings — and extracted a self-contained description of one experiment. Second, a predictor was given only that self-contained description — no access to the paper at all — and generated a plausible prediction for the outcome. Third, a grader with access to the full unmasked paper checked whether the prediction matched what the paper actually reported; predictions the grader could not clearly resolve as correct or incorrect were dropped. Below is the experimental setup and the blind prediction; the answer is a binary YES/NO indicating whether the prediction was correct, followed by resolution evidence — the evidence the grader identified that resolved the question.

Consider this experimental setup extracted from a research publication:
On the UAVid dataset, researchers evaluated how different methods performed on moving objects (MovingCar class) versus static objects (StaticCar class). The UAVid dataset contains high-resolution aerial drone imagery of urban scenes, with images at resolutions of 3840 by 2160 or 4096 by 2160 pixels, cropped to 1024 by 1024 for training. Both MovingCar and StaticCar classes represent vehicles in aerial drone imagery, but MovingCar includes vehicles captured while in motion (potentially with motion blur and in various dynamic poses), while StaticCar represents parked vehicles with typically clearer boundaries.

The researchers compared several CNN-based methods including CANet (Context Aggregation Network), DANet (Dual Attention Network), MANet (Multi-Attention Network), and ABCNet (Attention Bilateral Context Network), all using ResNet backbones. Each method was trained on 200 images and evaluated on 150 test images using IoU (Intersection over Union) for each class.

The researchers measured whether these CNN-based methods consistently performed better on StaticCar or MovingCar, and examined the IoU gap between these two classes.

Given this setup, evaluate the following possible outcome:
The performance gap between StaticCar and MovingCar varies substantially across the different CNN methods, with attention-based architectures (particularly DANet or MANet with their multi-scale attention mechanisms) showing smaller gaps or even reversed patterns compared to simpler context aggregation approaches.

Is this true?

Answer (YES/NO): YES